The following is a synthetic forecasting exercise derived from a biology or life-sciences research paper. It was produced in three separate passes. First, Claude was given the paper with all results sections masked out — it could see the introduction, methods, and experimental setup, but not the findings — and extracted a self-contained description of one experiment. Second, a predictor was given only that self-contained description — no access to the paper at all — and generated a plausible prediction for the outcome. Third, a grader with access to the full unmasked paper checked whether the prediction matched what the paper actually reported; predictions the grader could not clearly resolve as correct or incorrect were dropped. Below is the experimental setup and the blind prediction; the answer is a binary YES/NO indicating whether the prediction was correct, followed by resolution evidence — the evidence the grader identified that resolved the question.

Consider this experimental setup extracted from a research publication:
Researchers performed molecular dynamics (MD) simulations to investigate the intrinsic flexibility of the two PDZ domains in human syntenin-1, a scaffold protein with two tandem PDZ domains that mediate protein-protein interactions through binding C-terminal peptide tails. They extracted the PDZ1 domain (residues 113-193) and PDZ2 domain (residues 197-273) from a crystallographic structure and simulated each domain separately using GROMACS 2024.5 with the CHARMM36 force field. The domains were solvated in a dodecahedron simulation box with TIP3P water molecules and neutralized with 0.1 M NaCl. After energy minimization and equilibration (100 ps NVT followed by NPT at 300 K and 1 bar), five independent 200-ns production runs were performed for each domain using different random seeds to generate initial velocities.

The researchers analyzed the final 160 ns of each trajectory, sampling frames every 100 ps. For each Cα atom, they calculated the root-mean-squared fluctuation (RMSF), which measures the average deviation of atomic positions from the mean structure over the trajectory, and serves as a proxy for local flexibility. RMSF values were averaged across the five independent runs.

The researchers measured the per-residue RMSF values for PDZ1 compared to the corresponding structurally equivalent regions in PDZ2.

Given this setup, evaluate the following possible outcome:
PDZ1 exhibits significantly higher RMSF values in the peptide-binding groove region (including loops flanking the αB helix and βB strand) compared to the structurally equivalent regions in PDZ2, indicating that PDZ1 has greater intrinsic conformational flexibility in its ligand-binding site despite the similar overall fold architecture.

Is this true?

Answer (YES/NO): YES